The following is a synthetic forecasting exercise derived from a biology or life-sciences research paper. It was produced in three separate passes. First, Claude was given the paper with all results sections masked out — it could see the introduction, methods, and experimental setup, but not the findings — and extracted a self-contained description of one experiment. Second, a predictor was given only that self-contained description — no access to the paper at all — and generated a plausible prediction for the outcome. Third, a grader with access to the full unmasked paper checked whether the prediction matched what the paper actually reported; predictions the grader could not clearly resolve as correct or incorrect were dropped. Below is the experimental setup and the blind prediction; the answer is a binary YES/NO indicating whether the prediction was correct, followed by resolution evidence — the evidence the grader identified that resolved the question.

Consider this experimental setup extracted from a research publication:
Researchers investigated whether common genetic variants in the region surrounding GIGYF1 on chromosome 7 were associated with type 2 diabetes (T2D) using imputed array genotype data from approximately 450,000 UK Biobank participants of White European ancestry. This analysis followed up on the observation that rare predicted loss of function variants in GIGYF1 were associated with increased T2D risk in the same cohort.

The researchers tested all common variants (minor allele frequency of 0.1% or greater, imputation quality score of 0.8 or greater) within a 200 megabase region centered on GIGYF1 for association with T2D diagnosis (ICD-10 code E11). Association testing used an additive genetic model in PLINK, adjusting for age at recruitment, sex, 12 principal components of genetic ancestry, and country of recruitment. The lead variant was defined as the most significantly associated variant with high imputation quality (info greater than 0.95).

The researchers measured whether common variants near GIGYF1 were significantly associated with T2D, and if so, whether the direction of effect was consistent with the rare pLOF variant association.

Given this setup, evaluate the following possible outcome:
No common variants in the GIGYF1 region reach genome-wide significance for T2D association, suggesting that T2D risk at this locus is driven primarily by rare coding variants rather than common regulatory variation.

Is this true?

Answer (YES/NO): NO